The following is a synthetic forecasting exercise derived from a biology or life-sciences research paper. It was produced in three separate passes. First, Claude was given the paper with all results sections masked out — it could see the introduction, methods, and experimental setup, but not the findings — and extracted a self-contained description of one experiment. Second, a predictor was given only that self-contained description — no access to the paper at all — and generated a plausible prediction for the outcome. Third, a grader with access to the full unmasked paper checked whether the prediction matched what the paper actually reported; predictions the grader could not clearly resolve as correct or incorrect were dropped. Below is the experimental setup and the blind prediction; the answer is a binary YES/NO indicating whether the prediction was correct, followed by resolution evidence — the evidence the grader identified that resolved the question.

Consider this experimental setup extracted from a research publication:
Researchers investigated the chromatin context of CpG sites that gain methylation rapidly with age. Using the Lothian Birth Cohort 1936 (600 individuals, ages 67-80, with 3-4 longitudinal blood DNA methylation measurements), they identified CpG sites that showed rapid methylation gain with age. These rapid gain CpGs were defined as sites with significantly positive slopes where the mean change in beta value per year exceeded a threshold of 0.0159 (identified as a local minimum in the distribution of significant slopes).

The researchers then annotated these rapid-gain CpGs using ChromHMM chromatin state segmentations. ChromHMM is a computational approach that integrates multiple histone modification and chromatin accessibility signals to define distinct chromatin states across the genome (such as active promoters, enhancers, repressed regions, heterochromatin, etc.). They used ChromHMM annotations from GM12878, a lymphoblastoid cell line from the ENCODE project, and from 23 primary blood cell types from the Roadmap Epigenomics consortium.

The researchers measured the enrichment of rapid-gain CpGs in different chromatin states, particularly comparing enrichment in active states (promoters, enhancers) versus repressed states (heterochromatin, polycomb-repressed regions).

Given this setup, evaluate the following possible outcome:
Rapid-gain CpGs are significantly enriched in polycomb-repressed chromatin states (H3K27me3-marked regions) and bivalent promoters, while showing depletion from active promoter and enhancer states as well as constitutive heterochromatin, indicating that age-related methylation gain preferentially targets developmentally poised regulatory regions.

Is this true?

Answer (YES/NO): NO